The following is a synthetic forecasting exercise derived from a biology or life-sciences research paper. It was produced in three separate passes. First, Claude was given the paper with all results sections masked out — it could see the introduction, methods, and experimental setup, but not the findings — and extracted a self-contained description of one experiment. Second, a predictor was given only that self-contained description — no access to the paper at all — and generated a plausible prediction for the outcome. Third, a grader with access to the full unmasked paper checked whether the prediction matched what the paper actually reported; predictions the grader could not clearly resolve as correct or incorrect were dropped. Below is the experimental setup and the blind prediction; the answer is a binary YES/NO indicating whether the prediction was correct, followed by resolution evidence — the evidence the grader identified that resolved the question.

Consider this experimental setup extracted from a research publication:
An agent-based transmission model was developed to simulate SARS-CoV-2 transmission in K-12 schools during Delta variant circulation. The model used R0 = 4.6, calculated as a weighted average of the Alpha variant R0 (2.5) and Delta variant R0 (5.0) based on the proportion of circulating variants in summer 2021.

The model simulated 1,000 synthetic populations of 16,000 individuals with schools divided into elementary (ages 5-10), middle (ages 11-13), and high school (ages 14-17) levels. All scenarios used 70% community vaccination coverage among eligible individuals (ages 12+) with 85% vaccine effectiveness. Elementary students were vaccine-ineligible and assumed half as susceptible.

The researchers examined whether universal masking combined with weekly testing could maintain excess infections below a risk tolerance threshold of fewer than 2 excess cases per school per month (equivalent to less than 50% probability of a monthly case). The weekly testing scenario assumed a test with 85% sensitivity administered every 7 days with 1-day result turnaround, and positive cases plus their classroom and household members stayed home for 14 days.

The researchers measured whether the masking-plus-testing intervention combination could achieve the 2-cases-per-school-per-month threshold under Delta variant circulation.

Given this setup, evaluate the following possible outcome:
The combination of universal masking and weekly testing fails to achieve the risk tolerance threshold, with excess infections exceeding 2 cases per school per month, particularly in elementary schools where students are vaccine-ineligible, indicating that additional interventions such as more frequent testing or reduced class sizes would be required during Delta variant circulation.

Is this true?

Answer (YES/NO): NO